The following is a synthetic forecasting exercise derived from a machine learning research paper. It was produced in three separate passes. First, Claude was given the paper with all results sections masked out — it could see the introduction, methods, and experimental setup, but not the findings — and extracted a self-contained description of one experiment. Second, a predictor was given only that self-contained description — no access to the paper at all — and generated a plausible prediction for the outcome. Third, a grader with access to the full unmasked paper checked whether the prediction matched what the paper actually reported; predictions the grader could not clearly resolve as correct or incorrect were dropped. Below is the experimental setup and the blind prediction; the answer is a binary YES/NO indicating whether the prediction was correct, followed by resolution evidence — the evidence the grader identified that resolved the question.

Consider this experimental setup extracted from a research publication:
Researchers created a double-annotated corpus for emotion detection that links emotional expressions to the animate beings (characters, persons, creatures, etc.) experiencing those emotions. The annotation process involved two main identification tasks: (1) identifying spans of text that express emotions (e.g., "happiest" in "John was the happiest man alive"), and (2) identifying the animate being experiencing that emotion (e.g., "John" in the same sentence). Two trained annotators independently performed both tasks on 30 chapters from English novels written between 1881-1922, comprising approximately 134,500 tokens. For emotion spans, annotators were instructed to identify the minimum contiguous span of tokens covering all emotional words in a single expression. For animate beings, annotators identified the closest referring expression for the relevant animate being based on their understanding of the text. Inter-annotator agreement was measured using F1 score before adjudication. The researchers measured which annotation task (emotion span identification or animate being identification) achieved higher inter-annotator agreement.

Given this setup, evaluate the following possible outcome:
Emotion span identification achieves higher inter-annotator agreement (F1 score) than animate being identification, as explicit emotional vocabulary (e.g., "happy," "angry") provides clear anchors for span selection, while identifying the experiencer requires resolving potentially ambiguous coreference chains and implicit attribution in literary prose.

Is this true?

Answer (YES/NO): NO